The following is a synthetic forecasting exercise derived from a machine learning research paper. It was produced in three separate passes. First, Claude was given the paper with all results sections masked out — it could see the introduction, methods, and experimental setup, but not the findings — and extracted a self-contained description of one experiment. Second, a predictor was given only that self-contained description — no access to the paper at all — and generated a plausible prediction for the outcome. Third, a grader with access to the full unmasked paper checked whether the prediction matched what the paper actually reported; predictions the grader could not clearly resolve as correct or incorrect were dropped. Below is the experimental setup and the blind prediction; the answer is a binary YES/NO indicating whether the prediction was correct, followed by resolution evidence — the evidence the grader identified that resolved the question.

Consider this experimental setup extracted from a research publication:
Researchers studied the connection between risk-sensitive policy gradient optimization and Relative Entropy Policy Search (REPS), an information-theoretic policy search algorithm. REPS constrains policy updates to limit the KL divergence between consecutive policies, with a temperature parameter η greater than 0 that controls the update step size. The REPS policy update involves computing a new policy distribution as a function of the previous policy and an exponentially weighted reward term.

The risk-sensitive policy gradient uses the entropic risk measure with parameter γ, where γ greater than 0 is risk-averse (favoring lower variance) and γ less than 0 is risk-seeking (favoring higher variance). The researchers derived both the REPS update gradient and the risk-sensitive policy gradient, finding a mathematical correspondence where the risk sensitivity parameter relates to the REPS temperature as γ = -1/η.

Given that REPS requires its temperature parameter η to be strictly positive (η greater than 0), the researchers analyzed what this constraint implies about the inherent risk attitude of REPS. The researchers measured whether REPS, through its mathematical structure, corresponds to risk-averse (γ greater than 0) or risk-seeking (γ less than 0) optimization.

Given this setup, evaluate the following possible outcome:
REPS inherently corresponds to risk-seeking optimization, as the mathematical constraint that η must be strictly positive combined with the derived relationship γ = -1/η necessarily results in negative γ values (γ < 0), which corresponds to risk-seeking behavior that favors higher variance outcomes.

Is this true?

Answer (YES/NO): YES